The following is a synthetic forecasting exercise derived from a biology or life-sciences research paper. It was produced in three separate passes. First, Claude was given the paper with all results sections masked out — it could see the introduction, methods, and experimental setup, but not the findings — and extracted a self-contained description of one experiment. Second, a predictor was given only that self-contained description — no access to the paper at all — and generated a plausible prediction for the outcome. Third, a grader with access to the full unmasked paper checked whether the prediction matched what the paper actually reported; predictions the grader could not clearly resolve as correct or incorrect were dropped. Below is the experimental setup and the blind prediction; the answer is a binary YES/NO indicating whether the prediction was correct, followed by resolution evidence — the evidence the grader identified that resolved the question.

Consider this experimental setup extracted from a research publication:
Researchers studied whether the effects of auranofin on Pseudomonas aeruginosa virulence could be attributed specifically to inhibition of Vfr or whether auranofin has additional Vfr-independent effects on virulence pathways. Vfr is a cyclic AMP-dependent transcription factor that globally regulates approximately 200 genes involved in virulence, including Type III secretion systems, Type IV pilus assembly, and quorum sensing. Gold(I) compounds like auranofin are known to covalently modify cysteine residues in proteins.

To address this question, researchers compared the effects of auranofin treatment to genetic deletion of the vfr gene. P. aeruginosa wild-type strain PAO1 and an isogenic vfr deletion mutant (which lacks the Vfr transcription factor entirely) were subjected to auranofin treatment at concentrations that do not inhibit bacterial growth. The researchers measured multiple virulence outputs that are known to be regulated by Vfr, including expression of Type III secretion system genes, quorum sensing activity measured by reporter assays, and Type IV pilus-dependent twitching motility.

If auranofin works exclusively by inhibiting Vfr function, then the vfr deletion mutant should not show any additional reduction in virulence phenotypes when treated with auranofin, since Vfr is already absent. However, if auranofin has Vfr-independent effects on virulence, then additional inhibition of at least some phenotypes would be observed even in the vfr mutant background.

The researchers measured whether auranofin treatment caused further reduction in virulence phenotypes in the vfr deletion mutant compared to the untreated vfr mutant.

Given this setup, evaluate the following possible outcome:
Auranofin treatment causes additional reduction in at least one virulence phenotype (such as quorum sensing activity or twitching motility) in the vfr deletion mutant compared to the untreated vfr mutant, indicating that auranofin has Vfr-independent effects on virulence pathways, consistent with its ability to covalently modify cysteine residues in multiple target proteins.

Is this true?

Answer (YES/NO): YES